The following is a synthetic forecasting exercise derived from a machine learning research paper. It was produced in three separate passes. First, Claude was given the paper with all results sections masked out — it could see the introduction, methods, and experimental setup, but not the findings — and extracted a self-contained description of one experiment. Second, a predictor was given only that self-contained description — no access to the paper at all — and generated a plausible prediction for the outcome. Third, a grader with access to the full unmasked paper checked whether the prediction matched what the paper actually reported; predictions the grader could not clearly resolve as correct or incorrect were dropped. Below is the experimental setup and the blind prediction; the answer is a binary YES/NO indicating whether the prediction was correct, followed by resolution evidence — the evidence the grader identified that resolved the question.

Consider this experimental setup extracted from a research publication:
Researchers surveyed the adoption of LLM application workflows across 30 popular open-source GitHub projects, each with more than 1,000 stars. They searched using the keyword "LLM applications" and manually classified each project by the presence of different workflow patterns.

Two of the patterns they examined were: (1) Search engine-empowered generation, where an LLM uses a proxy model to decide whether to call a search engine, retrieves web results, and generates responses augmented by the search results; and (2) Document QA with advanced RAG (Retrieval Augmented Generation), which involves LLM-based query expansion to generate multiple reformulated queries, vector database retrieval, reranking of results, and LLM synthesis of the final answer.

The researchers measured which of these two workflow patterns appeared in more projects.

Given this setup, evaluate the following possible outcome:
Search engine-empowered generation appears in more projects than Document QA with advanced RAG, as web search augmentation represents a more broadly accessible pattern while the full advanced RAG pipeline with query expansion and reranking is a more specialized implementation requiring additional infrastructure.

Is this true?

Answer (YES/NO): NO